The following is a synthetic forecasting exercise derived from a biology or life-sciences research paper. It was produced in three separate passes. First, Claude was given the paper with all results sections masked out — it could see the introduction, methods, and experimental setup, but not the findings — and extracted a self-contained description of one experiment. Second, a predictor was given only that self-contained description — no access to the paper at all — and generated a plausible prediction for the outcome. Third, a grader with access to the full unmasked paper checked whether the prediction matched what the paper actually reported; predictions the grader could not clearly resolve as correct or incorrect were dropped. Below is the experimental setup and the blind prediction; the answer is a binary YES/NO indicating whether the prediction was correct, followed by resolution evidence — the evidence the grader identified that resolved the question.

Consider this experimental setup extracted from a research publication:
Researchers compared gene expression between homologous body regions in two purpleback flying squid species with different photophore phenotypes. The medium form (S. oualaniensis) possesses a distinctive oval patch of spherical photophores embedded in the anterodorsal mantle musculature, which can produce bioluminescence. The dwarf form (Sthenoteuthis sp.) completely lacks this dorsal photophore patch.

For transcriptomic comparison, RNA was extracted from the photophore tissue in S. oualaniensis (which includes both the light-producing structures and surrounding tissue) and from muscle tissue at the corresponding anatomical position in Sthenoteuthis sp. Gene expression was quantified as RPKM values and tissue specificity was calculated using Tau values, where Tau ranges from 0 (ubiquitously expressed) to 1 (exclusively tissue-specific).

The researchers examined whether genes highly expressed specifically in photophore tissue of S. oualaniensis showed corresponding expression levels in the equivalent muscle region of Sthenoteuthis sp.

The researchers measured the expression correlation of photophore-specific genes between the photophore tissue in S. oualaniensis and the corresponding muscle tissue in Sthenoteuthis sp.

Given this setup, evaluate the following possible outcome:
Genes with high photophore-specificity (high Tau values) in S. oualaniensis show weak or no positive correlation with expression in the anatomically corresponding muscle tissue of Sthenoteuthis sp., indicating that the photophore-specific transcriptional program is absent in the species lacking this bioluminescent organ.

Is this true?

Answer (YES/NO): NO